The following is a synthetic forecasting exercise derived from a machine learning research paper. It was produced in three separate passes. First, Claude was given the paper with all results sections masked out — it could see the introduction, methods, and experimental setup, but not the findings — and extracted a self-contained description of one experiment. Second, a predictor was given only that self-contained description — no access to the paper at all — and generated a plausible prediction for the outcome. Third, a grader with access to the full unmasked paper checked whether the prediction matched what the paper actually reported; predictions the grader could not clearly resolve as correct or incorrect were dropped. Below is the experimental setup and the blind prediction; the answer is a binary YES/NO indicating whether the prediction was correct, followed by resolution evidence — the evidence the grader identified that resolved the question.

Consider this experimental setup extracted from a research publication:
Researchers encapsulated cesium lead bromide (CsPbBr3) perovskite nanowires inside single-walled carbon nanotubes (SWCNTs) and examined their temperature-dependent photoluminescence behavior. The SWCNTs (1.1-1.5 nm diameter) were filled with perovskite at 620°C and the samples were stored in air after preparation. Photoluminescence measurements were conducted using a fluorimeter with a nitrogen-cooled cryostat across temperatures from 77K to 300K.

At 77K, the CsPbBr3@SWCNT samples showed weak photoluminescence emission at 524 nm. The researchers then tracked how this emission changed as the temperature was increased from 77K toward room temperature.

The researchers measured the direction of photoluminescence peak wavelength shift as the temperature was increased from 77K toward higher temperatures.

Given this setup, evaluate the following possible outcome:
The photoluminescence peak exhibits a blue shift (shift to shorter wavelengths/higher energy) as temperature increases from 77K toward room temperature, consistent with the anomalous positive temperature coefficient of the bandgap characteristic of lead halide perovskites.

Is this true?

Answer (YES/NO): YES